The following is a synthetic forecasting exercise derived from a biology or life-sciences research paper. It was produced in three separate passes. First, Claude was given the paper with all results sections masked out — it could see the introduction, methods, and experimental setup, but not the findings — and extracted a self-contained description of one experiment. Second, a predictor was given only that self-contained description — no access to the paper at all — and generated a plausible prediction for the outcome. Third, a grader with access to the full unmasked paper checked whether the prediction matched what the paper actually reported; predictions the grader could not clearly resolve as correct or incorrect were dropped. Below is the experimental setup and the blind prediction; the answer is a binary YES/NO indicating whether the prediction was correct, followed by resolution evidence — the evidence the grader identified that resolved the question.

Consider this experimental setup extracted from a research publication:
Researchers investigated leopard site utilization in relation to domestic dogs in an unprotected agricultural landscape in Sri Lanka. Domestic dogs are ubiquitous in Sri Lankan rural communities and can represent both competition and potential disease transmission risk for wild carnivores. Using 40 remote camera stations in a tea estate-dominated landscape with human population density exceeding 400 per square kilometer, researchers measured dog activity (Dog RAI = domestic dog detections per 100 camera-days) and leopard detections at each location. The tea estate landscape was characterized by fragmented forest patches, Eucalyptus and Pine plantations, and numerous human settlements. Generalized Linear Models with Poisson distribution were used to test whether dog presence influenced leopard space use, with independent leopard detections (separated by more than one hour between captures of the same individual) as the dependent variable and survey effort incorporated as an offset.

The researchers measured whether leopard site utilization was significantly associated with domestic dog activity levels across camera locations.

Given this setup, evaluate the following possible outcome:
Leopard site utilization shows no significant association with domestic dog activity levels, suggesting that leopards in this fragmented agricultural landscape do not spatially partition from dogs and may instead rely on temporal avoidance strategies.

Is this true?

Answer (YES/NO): NO